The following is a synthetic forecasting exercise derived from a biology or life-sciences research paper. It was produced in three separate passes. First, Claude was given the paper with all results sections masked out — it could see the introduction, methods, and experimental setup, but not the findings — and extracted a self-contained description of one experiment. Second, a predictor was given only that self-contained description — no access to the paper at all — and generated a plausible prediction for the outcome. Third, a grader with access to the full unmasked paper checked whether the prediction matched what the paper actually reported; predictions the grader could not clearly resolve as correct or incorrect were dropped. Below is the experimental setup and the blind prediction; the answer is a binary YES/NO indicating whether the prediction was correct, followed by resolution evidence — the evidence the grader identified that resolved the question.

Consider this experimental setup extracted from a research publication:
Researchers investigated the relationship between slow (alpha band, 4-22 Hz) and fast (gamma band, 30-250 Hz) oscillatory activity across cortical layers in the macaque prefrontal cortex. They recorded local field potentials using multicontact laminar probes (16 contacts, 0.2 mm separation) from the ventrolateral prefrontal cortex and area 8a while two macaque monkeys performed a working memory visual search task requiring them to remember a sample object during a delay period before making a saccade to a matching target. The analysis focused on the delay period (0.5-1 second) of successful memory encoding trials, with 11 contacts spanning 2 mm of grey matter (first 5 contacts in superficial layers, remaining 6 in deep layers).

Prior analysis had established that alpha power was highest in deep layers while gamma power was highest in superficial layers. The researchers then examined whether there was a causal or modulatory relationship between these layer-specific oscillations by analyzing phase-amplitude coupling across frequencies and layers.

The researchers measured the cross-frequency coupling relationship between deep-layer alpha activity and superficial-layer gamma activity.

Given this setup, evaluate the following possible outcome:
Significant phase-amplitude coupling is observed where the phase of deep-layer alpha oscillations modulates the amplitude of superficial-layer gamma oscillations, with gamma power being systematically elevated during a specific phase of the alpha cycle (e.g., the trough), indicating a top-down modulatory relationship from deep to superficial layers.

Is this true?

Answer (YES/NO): NO